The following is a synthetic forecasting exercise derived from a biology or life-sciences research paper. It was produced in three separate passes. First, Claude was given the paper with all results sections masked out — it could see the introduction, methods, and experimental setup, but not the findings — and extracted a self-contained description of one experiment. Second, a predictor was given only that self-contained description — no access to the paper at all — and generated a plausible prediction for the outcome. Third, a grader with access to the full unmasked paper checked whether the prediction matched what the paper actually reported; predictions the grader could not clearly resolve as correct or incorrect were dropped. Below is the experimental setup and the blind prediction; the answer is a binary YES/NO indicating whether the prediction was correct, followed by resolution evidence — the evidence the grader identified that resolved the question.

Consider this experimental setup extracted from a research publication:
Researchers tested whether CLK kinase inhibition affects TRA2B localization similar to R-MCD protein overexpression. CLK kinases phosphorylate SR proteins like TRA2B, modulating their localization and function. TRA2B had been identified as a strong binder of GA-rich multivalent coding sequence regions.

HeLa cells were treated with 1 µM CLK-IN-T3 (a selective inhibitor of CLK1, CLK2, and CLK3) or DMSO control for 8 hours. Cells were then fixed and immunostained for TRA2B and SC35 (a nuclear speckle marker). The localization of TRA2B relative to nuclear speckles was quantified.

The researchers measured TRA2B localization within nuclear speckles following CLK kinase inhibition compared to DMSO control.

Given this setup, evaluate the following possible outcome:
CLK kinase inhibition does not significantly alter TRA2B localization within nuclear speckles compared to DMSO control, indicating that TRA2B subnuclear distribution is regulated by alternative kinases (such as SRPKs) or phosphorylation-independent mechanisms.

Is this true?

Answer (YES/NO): NO